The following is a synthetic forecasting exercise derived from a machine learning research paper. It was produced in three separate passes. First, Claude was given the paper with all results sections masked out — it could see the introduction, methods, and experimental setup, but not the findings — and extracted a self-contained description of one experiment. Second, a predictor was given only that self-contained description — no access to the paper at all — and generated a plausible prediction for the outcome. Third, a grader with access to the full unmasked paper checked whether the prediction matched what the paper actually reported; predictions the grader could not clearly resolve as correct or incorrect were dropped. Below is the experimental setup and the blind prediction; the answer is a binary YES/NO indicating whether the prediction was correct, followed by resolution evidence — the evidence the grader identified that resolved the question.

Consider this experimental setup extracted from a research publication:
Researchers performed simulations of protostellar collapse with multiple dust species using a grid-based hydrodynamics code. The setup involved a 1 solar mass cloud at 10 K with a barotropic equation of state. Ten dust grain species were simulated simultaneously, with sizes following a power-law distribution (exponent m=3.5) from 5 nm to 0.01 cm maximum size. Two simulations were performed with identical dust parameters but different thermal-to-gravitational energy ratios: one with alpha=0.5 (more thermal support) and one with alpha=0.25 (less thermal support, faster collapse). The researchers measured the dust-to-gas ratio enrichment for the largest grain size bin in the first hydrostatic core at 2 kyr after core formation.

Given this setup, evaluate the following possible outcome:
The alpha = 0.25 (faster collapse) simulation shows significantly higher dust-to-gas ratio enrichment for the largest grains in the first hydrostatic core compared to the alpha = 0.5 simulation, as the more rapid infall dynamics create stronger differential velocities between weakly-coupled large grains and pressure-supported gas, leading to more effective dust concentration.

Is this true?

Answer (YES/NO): NO